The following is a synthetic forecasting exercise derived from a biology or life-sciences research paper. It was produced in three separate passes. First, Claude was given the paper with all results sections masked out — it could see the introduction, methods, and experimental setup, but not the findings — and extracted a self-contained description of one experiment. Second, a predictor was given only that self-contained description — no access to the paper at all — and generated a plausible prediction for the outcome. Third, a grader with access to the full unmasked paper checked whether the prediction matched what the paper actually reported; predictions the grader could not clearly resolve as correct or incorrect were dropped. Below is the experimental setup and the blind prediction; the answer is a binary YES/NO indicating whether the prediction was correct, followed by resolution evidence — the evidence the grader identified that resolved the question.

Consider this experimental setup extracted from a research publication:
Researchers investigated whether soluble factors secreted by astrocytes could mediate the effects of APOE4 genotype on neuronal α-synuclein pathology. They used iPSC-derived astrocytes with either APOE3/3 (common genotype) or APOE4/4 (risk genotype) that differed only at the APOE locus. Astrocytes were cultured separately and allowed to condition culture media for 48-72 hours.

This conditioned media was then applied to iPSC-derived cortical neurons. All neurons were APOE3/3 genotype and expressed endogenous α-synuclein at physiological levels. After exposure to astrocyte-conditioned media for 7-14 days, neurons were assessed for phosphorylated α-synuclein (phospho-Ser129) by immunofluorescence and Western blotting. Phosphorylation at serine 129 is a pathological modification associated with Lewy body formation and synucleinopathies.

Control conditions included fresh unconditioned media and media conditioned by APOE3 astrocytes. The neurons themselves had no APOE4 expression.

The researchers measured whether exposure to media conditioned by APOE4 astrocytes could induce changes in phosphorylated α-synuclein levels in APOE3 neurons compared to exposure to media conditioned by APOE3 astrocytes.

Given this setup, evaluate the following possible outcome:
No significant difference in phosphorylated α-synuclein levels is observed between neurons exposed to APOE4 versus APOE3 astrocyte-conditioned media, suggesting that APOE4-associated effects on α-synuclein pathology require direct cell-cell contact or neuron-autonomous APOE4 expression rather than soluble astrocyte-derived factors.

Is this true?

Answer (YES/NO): YES